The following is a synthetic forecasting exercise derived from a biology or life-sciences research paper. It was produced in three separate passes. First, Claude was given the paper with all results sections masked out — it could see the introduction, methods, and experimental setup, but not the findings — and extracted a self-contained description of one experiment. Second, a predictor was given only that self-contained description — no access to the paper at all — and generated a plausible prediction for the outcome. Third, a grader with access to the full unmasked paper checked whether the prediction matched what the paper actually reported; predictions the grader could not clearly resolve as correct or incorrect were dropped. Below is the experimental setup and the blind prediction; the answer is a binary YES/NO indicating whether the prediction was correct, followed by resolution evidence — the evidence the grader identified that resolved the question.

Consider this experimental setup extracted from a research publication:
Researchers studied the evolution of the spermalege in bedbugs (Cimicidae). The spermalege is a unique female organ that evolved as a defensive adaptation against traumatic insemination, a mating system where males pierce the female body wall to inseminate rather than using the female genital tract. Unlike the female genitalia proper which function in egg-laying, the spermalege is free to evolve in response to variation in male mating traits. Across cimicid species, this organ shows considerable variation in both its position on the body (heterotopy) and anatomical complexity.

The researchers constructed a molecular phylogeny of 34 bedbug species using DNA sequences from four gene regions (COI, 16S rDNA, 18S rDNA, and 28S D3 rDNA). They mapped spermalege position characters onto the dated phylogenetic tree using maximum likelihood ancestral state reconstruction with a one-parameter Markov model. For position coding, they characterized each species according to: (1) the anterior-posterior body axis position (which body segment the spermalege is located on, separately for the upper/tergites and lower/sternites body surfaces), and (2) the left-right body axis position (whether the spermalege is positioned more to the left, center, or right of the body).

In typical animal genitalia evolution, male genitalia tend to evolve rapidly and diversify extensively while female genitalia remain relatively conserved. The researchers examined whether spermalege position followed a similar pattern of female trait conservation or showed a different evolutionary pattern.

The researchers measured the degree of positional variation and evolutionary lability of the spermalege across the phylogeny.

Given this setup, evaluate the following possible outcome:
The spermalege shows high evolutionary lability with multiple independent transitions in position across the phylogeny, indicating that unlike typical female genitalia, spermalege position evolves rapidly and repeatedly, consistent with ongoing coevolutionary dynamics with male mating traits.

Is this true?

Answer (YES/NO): NO